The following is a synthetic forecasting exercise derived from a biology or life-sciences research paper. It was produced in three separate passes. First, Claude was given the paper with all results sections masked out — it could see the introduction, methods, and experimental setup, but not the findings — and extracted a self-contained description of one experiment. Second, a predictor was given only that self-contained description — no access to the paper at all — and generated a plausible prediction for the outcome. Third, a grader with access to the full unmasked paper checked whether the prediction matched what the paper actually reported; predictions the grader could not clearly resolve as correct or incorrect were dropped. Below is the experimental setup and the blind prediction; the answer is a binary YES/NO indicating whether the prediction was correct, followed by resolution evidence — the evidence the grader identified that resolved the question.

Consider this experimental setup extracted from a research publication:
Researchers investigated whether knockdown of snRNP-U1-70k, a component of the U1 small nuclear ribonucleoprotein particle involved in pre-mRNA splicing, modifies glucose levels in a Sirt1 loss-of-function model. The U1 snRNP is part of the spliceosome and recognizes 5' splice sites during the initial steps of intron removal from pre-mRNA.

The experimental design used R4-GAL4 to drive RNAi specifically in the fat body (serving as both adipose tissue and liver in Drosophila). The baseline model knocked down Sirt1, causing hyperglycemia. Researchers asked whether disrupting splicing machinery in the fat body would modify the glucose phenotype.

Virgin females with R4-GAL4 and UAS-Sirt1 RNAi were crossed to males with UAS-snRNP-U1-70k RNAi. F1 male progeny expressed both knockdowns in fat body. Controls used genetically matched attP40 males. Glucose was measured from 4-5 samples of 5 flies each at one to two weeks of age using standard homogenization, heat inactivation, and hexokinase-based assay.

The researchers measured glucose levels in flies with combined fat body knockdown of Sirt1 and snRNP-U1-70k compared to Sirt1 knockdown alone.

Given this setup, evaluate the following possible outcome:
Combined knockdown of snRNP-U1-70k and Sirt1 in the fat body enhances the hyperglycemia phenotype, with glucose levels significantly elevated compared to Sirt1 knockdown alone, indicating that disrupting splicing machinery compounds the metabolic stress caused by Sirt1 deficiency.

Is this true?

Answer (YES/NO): NO